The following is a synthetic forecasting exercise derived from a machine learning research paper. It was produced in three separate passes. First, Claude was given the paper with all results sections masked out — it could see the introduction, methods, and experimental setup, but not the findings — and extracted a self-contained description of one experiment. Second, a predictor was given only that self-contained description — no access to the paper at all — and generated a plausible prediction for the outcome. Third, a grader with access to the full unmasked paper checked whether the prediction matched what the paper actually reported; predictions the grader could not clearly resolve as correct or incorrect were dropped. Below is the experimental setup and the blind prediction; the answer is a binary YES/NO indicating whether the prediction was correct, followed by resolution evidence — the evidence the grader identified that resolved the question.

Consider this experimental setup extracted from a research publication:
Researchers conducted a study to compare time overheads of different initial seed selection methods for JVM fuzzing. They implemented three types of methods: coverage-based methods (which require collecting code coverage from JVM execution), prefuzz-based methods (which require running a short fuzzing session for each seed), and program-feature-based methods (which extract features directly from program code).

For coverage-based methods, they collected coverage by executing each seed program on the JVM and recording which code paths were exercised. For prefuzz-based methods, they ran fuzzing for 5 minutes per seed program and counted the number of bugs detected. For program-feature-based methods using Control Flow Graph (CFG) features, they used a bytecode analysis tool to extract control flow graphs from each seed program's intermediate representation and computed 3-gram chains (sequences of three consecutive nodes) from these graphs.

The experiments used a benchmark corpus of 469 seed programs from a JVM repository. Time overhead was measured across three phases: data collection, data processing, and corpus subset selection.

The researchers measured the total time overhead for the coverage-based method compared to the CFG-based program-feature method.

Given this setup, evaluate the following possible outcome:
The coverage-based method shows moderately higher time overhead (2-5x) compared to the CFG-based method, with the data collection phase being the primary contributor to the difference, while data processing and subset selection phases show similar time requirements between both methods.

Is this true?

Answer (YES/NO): NO